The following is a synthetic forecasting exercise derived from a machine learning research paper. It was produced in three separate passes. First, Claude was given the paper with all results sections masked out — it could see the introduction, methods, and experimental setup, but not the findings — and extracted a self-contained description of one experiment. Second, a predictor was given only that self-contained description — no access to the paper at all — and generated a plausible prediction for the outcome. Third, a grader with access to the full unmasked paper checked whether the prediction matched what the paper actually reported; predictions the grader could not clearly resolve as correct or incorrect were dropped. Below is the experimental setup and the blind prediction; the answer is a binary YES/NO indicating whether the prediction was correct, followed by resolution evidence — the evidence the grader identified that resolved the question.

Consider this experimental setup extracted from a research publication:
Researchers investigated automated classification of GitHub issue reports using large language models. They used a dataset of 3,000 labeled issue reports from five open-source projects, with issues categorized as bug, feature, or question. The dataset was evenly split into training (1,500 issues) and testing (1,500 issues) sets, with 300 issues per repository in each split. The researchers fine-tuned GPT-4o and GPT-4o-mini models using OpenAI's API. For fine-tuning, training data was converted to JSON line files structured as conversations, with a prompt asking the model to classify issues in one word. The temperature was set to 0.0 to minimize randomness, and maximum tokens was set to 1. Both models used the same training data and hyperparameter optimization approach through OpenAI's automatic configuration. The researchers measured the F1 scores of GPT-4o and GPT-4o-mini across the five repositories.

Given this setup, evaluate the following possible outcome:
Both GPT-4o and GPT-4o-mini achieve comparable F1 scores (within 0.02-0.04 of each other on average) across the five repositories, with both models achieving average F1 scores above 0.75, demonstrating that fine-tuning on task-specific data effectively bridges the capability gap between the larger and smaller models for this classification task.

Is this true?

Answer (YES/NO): NO